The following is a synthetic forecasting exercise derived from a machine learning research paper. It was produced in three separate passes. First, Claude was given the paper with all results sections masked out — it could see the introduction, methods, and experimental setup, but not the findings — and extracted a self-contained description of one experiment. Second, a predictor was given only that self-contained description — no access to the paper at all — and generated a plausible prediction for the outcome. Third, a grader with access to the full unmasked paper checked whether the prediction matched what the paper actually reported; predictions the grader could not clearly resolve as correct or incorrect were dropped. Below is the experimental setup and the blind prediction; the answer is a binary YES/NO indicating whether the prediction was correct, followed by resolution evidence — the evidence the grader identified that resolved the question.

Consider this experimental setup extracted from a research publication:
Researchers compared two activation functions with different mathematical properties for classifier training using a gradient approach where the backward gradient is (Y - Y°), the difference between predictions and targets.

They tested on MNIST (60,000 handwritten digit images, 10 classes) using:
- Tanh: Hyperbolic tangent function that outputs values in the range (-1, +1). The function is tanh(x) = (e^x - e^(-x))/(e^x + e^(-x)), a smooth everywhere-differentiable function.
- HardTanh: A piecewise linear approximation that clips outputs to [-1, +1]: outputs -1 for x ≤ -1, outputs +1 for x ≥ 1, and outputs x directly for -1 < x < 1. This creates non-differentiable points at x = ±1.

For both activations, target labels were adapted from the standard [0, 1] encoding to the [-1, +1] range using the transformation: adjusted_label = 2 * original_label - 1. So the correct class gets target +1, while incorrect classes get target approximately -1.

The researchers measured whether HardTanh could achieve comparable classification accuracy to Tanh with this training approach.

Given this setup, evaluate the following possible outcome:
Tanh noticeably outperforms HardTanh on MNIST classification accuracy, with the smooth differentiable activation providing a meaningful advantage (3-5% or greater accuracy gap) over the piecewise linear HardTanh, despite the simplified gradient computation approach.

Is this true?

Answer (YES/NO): NO